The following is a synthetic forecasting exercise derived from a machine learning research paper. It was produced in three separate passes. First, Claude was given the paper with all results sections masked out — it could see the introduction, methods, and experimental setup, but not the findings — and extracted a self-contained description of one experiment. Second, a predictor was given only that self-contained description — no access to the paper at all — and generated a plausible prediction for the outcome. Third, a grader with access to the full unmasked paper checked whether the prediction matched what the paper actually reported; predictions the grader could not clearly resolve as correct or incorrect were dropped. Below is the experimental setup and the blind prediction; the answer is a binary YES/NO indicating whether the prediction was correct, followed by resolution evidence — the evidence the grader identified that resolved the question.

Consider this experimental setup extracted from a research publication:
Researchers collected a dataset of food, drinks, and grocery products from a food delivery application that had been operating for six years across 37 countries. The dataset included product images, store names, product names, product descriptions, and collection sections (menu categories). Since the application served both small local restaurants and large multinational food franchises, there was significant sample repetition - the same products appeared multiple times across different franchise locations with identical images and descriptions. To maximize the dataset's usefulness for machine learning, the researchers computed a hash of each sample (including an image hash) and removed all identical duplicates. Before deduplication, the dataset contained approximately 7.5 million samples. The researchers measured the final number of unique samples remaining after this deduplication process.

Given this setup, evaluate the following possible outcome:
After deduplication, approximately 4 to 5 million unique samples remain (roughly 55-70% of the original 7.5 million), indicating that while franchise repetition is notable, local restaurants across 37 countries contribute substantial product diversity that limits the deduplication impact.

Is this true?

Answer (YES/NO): NO